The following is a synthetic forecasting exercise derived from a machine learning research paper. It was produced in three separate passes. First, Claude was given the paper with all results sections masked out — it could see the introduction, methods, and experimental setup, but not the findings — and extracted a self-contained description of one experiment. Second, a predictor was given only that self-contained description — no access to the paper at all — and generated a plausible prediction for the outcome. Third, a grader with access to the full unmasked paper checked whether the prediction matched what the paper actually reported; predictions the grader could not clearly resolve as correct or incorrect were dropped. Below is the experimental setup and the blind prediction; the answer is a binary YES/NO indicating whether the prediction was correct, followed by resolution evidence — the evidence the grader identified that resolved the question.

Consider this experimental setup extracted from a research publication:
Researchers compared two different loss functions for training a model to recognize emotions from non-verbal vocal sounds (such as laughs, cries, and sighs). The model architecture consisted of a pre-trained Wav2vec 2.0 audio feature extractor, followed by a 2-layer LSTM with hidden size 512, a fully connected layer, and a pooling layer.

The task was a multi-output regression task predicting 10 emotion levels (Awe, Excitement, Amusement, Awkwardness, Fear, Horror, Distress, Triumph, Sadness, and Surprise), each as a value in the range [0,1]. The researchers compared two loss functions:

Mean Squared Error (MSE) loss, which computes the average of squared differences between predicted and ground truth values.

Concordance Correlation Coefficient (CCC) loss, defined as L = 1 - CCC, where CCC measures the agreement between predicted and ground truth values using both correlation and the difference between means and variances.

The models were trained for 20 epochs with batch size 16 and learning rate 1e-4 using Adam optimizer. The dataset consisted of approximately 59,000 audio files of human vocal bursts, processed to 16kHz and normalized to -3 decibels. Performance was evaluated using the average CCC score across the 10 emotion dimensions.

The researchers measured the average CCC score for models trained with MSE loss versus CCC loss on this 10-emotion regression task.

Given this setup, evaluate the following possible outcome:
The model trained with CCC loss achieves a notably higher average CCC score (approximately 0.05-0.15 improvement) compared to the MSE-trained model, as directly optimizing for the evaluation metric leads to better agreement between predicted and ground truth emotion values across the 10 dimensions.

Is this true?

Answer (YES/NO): NO